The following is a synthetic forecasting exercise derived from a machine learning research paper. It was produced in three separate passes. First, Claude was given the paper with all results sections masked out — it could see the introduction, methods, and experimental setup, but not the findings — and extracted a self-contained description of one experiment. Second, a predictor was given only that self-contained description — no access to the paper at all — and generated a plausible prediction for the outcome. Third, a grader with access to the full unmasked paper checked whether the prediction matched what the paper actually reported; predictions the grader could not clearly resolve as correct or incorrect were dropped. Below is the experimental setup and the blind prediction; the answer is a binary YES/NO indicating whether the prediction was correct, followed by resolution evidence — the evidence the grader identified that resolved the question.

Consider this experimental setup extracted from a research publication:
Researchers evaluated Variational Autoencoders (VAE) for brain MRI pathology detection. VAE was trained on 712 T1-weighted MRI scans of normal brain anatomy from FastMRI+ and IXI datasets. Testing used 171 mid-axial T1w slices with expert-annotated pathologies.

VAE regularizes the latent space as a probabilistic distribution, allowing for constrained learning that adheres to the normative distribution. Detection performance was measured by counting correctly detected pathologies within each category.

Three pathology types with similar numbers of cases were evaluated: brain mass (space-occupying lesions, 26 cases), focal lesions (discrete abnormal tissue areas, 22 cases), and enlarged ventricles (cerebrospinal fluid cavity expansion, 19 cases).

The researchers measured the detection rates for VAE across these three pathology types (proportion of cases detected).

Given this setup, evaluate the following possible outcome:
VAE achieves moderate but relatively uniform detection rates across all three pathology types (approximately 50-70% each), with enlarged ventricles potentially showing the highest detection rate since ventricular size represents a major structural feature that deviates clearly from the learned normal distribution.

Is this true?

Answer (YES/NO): NO